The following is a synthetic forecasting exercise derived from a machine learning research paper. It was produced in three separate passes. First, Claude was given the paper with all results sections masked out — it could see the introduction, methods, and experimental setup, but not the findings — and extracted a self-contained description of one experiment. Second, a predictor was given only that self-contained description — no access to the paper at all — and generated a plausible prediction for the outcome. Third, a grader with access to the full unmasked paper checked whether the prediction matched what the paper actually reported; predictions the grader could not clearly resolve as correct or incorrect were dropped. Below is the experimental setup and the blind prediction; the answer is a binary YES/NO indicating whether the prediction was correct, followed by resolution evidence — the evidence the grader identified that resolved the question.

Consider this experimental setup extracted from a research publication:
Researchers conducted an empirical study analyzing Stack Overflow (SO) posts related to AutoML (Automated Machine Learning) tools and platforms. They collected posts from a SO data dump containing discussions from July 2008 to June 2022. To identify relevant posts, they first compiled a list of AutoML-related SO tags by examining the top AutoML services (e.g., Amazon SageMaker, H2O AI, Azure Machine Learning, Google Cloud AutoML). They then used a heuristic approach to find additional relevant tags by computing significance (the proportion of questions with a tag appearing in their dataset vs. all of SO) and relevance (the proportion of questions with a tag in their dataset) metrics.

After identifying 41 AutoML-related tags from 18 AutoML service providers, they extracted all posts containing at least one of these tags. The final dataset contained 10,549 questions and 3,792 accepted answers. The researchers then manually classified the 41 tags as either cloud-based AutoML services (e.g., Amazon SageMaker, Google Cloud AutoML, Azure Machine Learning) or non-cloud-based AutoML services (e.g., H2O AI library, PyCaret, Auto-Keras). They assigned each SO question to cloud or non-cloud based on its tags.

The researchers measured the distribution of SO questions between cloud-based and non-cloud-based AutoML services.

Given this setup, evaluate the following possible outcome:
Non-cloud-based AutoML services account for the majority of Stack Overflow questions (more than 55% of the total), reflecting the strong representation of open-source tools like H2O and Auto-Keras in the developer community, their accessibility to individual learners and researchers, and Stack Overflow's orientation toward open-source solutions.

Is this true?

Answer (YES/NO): NO